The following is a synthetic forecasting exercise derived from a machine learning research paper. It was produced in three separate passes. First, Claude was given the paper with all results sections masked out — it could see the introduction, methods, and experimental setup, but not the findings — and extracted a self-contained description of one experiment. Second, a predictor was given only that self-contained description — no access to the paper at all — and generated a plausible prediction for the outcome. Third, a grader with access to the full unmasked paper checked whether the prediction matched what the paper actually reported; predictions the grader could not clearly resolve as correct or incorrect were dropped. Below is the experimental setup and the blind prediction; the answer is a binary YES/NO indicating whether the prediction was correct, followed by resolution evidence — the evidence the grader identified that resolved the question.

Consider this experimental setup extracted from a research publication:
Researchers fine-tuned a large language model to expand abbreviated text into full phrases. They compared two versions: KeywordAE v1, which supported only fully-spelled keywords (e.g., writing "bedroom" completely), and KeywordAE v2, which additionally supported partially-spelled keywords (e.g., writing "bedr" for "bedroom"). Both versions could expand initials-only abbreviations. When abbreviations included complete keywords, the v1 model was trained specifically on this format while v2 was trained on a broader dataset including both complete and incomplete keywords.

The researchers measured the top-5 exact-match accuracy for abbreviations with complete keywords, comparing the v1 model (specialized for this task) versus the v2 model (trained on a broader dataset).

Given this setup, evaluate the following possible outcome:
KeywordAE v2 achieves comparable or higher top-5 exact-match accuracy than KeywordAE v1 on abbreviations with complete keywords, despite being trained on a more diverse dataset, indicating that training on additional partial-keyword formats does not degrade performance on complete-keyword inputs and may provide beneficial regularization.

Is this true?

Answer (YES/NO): NO